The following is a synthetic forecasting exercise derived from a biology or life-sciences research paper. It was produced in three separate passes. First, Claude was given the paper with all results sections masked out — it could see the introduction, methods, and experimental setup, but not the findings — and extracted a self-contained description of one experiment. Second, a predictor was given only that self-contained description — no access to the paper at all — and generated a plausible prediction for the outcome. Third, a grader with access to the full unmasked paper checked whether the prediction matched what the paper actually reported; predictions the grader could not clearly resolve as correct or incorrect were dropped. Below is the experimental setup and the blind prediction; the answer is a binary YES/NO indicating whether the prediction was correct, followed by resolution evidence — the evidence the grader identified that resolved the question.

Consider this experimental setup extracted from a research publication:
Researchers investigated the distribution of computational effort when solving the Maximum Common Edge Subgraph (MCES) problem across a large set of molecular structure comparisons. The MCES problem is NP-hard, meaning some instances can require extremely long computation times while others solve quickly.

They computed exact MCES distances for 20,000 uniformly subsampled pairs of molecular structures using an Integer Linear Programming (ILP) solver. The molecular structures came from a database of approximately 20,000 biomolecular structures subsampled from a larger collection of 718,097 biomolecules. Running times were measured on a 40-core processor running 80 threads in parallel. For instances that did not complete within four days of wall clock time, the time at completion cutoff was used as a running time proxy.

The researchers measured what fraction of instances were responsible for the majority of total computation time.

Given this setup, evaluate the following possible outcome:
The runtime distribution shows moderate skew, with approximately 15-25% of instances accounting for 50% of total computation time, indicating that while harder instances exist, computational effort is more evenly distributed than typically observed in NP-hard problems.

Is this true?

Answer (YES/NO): NO